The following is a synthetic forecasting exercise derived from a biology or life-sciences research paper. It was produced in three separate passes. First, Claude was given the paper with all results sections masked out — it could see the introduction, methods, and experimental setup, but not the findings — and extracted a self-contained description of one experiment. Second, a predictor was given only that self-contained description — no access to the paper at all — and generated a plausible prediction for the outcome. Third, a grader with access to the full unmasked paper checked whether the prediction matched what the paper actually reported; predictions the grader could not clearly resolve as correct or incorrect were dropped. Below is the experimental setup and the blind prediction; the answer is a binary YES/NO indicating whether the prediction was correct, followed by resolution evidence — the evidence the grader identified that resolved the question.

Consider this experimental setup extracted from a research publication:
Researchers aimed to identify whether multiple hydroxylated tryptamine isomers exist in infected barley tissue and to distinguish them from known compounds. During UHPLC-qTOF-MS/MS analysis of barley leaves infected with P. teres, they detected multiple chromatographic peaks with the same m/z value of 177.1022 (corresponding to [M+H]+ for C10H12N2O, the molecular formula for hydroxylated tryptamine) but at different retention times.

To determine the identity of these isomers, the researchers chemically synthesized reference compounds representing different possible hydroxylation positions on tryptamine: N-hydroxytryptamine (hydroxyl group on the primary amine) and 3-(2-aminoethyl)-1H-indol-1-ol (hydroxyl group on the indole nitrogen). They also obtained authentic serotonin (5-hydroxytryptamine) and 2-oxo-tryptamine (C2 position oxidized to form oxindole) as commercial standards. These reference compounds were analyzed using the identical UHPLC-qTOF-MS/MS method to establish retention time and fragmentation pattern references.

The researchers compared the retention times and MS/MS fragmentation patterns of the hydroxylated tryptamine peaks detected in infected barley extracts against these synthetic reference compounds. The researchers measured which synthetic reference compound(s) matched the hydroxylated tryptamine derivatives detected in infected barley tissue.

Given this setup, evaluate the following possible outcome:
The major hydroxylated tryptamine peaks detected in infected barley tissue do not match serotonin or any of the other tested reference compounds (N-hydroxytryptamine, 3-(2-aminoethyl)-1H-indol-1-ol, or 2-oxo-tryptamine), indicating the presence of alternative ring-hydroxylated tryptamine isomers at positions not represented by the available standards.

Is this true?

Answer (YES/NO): NO